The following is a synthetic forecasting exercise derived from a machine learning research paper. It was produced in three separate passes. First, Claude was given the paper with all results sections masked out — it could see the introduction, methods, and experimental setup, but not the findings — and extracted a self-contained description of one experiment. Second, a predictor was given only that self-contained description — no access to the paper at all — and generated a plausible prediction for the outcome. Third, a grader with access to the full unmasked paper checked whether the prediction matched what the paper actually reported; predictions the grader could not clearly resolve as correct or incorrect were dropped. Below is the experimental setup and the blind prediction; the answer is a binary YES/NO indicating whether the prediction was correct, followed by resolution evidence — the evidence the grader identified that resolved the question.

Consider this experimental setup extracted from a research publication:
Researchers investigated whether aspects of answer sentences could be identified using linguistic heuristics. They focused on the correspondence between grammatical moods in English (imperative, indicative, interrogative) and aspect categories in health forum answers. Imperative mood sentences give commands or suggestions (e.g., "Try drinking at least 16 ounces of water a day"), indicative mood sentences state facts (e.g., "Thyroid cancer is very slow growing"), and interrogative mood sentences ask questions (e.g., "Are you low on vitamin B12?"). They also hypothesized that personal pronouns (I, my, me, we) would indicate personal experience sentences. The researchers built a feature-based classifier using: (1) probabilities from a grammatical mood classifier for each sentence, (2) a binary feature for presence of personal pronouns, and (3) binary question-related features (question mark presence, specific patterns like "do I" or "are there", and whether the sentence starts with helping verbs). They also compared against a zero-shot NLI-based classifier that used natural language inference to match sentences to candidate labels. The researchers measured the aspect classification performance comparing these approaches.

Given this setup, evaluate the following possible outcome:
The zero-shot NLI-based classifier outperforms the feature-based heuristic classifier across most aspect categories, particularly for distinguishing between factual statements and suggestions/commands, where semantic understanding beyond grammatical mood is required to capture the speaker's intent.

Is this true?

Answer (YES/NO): NO